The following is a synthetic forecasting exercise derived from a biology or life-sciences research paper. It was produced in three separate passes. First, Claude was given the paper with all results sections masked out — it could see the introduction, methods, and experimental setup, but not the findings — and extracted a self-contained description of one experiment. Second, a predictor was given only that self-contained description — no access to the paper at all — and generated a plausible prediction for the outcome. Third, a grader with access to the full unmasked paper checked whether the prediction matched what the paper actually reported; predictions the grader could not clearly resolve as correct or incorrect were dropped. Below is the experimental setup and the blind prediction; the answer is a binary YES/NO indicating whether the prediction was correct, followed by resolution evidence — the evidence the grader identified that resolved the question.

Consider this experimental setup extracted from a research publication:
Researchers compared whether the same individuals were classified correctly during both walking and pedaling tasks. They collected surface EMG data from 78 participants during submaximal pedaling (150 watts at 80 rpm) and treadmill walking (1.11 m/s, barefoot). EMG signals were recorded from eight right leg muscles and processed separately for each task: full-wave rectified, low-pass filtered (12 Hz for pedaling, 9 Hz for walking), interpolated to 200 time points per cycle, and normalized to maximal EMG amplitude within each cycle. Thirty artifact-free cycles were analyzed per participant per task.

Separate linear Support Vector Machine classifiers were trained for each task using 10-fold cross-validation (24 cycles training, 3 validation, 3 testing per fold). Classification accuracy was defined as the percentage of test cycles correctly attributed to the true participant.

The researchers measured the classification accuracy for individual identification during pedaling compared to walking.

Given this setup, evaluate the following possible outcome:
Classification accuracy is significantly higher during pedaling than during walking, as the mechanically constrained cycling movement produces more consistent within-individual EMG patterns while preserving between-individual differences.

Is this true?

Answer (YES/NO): NO